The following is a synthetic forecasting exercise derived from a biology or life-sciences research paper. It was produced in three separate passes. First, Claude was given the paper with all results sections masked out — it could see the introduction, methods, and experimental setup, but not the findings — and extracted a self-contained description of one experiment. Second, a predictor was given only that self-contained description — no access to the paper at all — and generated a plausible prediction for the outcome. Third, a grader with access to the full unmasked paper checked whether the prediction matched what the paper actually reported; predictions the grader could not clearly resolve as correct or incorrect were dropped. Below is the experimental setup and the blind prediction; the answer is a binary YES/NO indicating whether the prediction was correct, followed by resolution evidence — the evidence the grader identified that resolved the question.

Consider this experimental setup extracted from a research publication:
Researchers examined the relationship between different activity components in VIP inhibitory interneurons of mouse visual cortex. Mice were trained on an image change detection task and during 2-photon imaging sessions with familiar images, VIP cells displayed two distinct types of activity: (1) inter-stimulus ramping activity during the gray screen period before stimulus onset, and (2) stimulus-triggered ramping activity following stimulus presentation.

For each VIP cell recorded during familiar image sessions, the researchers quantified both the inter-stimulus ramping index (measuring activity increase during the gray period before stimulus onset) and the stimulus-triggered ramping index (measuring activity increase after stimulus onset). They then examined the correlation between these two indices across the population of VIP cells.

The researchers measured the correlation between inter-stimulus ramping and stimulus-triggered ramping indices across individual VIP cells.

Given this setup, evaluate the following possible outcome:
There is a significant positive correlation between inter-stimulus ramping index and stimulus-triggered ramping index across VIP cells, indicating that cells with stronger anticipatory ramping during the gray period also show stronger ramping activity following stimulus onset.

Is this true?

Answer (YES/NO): NO